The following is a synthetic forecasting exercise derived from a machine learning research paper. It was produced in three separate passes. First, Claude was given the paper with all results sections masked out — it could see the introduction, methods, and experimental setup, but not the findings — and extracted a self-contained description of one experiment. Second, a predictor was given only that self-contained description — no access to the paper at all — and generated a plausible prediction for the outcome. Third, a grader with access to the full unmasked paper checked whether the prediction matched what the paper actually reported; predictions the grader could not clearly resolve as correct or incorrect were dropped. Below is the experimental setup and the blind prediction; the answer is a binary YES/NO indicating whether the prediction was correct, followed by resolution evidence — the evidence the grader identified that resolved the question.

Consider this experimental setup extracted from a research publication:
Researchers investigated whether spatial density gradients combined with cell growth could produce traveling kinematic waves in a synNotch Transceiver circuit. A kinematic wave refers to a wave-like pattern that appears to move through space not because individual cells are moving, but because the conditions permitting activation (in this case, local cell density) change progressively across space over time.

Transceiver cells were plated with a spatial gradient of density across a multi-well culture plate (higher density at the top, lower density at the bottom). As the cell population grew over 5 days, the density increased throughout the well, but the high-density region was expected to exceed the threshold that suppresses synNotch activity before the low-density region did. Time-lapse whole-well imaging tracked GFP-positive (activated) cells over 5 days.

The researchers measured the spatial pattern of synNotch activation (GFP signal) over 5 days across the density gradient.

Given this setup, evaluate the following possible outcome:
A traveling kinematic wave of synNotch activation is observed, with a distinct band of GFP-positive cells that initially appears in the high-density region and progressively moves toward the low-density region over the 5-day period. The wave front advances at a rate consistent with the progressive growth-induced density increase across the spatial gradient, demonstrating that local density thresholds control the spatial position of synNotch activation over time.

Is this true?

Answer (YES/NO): YES